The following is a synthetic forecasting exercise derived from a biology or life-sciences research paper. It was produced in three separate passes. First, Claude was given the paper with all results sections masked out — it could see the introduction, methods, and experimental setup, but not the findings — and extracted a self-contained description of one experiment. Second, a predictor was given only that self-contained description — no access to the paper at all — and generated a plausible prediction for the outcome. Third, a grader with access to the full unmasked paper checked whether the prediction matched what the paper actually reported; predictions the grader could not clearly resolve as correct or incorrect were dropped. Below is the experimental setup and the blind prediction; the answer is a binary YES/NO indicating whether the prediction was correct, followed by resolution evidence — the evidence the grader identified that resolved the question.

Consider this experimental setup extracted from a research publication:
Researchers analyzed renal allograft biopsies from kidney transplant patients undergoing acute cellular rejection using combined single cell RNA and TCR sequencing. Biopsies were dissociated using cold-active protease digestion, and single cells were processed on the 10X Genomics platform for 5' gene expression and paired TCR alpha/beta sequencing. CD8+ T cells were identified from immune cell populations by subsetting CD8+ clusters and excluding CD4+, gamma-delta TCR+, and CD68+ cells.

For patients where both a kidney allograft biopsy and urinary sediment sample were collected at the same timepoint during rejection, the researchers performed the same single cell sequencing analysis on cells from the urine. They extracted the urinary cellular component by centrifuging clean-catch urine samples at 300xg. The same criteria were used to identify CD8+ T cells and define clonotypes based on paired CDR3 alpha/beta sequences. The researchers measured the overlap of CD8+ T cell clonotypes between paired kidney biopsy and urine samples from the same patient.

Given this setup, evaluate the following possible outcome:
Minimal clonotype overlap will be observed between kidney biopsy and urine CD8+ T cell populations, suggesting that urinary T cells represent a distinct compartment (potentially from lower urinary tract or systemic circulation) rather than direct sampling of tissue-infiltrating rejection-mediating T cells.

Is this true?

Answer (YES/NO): NO